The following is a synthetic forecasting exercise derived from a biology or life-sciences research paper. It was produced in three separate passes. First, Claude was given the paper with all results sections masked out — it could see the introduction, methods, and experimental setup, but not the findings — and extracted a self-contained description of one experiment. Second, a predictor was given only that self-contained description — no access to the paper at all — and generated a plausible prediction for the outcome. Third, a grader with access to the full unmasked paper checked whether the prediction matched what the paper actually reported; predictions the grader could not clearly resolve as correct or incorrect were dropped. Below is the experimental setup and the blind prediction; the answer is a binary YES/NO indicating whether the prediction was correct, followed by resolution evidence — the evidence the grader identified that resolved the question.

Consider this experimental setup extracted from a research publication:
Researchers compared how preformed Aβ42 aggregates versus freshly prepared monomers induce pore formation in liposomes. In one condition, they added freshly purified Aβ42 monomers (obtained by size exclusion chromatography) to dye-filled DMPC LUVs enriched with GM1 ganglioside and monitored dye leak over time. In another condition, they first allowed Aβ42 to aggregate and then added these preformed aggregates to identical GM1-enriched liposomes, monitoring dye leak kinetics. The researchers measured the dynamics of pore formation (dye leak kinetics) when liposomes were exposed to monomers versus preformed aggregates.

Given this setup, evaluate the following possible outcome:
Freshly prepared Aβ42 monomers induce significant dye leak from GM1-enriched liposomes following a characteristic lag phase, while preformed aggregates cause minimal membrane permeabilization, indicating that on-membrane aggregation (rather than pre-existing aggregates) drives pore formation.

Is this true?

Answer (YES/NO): NO